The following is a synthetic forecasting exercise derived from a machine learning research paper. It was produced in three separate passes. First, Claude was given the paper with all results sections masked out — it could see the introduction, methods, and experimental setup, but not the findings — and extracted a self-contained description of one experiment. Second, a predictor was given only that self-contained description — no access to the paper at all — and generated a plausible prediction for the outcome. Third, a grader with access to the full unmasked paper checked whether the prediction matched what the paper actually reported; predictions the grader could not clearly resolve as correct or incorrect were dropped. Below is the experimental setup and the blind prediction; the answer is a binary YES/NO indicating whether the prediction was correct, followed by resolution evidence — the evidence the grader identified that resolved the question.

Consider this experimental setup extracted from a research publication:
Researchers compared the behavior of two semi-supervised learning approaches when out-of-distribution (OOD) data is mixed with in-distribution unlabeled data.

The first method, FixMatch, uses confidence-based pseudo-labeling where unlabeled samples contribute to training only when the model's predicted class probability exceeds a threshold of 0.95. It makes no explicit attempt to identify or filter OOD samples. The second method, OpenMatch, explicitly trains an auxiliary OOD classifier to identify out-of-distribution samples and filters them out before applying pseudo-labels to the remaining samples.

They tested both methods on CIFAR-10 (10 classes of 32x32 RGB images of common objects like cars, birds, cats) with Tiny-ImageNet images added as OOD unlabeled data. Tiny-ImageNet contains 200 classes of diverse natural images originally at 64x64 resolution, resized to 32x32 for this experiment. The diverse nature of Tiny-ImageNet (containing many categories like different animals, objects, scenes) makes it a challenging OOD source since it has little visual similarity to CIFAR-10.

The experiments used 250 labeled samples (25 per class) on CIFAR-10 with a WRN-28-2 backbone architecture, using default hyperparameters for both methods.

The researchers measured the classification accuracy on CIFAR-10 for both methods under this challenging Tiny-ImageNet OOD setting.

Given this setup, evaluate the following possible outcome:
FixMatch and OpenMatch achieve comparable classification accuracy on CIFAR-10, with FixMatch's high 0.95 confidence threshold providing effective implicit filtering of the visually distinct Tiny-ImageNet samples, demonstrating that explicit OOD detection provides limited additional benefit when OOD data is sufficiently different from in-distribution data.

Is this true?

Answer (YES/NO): NO